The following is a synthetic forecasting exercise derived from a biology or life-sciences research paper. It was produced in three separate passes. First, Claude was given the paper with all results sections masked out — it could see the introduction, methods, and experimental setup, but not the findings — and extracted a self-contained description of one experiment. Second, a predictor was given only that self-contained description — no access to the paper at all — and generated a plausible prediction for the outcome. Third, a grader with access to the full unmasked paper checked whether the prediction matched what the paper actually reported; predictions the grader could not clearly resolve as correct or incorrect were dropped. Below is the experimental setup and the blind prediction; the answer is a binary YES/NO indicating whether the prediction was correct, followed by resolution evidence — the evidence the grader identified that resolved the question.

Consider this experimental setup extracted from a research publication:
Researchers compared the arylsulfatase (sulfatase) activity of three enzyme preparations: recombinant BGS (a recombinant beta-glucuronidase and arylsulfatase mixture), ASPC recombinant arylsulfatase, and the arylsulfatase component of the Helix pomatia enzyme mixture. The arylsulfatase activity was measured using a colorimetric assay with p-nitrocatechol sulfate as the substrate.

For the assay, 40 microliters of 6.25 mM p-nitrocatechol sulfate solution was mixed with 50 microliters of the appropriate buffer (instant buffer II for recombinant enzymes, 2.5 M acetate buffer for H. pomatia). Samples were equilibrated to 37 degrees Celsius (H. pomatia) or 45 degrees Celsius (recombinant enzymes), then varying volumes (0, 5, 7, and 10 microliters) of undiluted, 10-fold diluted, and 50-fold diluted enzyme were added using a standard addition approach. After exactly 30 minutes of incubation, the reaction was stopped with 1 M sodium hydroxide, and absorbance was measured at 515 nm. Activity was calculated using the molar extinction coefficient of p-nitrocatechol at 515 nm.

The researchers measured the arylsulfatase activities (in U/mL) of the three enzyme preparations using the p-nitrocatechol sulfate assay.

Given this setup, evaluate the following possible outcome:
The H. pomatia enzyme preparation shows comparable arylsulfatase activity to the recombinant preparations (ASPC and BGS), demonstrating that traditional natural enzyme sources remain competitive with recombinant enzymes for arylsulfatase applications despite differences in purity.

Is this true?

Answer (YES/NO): NO